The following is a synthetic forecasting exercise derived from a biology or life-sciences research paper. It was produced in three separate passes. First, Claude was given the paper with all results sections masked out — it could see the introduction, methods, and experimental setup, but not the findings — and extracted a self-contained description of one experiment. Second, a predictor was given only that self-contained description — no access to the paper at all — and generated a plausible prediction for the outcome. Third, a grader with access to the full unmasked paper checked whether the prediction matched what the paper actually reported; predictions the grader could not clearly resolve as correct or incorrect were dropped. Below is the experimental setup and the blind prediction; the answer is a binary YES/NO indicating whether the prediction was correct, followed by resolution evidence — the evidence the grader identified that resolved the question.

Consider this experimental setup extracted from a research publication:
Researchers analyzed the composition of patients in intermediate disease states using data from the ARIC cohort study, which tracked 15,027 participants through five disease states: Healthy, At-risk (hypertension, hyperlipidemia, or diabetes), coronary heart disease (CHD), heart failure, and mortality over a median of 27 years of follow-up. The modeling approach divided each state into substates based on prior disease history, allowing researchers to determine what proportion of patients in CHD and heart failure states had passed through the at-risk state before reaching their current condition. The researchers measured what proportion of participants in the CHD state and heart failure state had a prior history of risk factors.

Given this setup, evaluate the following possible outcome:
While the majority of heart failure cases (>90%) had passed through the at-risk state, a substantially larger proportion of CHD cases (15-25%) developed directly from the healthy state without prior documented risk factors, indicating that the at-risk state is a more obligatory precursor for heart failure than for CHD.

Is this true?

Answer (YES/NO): NO